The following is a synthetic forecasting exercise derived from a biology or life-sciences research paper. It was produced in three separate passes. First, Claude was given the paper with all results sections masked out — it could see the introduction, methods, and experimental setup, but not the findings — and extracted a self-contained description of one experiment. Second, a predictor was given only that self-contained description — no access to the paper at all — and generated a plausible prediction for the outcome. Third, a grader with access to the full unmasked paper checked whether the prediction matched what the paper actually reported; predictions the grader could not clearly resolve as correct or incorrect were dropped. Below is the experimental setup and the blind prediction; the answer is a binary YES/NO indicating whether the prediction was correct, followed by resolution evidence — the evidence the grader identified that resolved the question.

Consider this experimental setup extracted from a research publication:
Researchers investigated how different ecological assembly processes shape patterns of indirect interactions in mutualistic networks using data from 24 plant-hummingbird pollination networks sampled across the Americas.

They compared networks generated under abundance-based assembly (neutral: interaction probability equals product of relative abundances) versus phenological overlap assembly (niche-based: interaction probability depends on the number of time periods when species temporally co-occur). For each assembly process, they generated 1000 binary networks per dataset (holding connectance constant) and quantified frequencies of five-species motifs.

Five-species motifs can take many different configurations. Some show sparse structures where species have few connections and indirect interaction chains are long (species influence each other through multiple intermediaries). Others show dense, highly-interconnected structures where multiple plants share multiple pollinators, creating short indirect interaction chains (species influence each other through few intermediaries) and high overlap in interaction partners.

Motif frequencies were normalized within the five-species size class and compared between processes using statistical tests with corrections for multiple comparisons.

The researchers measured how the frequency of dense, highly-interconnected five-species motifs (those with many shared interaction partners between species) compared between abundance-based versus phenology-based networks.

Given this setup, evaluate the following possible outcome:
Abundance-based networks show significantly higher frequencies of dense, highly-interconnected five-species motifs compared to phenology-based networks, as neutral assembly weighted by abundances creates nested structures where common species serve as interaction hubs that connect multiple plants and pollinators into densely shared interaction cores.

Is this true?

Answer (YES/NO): YES